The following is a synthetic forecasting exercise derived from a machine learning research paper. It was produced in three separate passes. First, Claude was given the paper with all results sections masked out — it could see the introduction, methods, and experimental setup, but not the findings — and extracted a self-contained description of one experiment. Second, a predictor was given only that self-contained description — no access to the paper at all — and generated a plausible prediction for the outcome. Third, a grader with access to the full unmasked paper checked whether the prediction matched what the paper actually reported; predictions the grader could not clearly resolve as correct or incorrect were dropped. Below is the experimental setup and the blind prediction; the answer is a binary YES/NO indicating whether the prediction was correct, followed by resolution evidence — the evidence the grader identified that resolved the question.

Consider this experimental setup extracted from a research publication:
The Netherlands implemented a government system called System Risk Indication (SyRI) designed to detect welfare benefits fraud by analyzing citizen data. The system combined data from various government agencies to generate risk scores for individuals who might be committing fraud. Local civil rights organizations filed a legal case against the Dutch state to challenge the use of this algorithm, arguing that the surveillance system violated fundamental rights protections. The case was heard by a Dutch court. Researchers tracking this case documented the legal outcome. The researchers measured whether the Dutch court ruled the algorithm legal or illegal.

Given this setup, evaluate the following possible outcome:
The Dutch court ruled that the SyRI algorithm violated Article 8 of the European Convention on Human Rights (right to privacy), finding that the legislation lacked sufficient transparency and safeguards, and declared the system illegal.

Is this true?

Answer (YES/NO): YES